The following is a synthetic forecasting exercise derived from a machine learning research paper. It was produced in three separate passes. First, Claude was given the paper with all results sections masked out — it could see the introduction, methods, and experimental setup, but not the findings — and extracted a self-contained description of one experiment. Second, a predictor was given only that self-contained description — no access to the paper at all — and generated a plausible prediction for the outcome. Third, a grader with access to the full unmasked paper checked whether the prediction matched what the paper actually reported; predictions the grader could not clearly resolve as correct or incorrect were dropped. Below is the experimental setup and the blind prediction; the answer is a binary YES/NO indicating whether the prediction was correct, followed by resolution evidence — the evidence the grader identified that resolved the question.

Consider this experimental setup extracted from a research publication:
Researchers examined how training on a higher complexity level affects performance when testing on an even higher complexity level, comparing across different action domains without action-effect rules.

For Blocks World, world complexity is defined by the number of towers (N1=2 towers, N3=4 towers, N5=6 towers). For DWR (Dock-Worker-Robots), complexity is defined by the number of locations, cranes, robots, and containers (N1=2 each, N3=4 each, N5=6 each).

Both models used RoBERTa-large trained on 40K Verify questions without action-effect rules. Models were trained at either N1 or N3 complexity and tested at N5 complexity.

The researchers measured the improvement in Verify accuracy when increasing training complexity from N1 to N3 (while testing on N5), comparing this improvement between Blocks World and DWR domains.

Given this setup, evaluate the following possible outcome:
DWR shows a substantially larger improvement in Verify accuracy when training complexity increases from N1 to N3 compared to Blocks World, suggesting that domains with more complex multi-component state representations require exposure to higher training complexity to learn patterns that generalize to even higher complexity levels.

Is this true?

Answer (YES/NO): NO